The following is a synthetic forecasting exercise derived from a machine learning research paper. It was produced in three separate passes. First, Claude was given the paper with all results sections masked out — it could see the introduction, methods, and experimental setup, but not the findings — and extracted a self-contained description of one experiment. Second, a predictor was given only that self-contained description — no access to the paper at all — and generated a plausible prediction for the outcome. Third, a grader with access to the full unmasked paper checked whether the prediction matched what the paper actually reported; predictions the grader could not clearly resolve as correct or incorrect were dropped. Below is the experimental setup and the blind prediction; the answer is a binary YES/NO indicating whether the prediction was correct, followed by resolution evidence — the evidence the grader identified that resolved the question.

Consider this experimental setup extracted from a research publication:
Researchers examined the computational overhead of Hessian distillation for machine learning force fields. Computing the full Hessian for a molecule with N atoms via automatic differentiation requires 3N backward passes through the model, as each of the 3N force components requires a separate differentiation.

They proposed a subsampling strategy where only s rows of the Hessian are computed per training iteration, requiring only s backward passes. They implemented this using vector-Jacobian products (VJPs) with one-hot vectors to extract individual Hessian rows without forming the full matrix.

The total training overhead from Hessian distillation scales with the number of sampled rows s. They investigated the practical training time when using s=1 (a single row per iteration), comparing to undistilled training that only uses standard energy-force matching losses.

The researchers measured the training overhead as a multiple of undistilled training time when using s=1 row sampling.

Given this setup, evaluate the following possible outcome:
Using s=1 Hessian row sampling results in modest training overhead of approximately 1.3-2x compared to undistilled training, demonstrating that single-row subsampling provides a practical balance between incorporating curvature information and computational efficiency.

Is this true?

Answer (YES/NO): YES